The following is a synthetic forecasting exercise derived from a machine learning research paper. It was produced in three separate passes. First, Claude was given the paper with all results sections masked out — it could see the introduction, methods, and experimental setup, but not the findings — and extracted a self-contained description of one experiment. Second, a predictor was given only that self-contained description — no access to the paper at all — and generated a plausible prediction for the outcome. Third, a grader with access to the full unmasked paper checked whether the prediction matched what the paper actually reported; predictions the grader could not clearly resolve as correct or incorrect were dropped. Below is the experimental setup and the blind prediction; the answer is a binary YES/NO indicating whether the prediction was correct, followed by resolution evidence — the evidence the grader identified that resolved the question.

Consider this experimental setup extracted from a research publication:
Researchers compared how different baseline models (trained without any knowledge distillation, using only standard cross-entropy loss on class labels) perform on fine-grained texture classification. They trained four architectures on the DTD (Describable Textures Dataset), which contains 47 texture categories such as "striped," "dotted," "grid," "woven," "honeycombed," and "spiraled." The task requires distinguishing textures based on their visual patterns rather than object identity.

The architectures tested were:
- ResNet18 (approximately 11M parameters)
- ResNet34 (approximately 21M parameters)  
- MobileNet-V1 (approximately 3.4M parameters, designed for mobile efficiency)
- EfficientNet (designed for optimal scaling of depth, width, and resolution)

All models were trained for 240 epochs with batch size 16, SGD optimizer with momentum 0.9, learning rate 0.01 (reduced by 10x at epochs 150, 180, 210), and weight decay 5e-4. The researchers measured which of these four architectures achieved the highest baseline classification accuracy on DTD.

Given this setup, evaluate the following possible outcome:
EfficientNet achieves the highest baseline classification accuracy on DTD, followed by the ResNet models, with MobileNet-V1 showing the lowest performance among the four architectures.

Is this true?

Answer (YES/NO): NO